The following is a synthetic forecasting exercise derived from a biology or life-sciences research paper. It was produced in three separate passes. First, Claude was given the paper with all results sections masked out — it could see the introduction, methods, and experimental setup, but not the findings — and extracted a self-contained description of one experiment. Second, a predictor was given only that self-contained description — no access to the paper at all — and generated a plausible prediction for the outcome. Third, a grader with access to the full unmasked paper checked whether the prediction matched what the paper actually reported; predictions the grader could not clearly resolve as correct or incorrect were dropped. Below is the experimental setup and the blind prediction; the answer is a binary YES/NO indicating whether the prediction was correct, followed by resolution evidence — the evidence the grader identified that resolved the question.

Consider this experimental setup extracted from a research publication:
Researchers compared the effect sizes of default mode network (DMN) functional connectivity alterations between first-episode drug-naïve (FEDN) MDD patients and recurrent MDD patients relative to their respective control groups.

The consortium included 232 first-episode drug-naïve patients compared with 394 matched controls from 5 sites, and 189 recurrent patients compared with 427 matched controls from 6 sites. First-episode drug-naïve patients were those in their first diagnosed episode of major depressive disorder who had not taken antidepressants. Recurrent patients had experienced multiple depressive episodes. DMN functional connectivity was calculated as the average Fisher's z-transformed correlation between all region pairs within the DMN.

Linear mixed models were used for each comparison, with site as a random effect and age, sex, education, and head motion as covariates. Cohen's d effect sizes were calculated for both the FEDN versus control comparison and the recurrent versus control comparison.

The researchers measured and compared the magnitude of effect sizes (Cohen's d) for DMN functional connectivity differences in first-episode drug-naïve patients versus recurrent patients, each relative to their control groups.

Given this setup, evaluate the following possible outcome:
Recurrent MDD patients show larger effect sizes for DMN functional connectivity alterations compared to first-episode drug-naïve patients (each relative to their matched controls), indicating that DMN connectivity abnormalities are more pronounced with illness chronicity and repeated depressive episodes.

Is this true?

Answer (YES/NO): NO